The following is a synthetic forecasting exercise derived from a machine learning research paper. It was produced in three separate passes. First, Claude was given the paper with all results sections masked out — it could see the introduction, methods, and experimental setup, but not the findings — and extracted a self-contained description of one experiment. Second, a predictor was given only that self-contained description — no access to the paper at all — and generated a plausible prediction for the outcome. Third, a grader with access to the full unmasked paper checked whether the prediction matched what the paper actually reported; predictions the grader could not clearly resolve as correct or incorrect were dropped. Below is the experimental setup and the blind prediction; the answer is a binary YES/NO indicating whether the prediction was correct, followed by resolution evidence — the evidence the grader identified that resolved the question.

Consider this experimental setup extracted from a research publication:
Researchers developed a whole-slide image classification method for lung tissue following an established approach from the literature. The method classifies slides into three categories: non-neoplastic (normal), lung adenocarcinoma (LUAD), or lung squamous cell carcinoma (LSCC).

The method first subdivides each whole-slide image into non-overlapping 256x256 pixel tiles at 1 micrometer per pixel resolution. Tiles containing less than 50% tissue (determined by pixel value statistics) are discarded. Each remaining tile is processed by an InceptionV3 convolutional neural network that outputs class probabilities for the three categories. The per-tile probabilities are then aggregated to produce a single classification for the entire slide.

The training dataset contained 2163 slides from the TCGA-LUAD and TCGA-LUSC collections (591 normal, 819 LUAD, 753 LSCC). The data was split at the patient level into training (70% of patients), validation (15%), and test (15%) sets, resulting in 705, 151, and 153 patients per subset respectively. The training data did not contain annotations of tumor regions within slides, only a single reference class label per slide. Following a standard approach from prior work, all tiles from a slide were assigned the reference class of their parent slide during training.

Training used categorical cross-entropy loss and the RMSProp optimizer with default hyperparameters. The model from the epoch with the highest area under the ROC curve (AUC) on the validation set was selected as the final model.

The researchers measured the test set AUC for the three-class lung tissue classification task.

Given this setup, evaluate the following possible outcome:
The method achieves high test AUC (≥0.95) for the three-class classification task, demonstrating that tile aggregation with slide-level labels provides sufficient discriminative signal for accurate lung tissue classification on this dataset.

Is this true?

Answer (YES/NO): NO